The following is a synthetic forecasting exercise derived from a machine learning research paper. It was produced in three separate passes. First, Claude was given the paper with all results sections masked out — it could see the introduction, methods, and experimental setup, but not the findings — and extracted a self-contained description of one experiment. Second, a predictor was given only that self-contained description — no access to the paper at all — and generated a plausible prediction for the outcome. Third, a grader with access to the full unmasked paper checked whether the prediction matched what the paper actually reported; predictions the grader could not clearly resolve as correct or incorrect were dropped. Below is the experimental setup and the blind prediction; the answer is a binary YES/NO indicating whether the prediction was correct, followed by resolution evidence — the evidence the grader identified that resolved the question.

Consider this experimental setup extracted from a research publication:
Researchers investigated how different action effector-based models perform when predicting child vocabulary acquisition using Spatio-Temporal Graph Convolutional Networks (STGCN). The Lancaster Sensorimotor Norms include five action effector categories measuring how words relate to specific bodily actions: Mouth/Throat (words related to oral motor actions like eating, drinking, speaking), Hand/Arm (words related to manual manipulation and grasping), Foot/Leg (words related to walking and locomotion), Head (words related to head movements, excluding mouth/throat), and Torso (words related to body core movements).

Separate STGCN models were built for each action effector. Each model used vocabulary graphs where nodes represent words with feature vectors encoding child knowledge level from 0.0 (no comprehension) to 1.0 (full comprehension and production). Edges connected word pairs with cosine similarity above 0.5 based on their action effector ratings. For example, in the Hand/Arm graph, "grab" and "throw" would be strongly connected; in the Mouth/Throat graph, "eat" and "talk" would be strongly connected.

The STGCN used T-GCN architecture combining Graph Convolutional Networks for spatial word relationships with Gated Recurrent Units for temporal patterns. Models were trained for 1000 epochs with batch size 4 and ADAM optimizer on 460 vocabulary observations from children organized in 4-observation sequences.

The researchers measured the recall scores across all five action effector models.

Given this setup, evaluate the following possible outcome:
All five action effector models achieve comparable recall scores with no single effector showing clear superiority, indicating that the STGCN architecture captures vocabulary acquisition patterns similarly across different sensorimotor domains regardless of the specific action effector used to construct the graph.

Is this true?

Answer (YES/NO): NO